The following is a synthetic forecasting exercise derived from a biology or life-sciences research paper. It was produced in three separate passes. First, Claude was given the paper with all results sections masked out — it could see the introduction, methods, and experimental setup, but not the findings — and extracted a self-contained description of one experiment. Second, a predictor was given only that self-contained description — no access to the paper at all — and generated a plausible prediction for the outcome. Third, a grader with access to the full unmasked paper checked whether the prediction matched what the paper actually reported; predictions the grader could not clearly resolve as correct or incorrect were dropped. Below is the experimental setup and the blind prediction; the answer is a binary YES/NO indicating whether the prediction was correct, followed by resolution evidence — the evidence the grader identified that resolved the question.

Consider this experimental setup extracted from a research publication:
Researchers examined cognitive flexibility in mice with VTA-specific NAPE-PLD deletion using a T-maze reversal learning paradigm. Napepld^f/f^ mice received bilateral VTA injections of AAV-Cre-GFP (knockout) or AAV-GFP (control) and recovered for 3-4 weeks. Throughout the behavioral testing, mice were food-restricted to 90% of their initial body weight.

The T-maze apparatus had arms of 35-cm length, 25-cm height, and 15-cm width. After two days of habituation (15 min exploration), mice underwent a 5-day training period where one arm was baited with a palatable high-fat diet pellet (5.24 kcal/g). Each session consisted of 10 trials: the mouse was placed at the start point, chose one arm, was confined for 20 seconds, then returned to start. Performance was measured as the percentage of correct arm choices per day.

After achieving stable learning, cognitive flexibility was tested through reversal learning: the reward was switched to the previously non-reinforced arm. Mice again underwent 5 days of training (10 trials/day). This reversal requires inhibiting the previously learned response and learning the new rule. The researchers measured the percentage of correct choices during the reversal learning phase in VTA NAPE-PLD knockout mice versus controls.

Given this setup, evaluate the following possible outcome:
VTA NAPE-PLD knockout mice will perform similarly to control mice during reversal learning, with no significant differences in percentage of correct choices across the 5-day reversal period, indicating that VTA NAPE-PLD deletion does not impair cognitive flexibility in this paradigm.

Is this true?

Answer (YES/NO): NO